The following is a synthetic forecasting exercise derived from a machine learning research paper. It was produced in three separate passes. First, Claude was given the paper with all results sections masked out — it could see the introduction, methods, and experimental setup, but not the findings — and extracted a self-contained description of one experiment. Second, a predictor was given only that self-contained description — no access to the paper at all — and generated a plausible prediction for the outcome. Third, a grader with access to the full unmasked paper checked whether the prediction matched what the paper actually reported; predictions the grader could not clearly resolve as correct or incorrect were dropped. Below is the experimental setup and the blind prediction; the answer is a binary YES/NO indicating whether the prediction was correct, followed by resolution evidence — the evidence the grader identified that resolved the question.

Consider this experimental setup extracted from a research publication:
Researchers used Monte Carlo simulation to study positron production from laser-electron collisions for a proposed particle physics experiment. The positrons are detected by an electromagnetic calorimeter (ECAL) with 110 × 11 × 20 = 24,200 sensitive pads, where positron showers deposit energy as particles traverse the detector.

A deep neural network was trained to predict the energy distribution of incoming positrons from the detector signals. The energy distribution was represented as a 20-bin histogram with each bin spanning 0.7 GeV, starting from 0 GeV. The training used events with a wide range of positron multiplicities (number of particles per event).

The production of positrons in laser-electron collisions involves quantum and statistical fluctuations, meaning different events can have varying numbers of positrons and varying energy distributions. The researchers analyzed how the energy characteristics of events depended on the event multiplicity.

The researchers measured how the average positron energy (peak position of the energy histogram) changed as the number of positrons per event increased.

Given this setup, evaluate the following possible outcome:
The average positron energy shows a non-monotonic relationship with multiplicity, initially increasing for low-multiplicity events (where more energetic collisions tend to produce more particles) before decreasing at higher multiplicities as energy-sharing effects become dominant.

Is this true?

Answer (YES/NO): NO